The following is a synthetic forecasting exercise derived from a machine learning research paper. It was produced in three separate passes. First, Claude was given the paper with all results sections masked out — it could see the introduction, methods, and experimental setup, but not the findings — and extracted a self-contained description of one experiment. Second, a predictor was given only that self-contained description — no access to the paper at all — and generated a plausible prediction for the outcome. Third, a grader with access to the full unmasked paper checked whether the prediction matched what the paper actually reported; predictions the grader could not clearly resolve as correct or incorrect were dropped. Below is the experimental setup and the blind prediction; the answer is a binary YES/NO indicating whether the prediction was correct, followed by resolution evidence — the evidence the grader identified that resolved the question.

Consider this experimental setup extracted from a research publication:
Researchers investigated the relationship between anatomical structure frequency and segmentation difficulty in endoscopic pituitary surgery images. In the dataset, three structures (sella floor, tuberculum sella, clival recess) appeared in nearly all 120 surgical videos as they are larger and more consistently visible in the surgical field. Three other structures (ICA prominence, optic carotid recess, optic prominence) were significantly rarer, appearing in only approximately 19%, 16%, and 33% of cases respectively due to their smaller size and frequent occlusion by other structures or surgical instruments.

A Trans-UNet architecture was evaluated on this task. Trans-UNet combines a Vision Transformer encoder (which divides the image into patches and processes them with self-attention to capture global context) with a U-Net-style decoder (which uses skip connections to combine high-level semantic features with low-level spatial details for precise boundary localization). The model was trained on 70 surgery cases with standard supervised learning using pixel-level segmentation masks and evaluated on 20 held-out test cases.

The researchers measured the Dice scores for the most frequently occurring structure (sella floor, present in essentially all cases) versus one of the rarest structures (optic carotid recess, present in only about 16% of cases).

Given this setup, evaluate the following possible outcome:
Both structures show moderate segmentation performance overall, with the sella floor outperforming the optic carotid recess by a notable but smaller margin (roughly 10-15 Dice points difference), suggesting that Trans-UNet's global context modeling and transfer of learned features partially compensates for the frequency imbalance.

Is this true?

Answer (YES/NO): NO